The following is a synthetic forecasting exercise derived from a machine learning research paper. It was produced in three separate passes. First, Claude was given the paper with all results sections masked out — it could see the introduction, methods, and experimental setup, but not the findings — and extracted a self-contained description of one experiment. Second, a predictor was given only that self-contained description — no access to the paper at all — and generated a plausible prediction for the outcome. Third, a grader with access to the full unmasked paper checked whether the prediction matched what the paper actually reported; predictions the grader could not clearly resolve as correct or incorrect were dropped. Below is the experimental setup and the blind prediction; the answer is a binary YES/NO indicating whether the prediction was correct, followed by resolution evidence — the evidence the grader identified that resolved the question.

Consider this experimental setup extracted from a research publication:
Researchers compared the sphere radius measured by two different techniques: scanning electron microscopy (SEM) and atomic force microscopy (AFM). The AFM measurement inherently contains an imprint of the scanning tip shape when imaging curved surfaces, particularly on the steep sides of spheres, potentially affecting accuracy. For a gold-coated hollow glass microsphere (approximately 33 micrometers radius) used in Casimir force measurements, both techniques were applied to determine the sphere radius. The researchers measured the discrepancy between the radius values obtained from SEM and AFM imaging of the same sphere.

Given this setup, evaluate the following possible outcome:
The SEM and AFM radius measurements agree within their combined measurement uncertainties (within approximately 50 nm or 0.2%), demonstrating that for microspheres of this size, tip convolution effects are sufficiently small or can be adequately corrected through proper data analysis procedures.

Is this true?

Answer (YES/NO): NO